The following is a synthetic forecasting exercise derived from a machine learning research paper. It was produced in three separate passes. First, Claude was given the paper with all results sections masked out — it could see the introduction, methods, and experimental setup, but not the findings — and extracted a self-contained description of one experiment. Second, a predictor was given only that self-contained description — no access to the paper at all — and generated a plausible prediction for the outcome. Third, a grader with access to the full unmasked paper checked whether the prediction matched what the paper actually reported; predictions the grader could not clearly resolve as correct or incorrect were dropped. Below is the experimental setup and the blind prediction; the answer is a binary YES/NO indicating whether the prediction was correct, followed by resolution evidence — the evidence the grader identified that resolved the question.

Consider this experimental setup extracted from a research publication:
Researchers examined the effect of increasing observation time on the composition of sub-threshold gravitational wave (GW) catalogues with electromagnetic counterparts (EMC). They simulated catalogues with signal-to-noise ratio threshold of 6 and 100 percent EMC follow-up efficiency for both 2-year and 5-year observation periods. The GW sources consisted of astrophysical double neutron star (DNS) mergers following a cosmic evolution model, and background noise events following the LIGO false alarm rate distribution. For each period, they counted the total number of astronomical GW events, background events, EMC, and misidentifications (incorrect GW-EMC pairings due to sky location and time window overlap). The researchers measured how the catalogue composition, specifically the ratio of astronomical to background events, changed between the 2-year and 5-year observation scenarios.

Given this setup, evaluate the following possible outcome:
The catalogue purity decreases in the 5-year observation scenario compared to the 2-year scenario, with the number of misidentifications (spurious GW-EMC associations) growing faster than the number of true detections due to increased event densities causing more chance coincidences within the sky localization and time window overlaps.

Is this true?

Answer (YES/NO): NO